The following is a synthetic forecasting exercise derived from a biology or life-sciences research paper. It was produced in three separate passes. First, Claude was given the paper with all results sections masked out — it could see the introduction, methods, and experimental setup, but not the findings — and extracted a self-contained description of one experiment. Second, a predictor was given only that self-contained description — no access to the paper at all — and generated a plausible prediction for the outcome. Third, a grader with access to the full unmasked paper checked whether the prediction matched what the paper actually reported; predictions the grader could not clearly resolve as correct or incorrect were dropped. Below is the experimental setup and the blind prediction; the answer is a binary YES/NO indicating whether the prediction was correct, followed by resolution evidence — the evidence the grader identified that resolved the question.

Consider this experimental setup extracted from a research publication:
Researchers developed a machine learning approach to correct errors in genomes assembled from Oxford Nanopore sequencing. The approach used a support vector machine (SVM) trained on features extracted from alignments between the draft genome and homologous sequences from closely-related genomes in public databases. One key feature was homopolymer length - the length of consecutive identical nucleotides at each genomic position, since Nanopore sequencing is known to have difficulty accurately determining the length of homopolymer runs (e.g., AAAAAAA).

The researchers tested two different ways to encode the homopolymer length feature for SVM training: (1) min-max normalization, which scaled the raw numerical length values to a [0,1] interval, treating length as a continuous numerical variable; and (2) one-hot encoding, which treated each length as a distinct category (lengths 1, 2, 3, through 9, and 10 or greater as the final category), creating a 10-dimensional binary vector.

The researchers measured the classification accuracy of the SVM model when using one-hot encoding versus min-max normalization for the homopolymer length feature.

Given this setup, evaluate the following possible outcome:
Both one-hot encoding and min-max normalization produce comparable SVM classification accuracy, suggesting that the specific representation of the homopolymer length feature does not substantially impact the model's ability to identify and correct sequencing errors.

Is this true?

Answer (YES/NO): NO